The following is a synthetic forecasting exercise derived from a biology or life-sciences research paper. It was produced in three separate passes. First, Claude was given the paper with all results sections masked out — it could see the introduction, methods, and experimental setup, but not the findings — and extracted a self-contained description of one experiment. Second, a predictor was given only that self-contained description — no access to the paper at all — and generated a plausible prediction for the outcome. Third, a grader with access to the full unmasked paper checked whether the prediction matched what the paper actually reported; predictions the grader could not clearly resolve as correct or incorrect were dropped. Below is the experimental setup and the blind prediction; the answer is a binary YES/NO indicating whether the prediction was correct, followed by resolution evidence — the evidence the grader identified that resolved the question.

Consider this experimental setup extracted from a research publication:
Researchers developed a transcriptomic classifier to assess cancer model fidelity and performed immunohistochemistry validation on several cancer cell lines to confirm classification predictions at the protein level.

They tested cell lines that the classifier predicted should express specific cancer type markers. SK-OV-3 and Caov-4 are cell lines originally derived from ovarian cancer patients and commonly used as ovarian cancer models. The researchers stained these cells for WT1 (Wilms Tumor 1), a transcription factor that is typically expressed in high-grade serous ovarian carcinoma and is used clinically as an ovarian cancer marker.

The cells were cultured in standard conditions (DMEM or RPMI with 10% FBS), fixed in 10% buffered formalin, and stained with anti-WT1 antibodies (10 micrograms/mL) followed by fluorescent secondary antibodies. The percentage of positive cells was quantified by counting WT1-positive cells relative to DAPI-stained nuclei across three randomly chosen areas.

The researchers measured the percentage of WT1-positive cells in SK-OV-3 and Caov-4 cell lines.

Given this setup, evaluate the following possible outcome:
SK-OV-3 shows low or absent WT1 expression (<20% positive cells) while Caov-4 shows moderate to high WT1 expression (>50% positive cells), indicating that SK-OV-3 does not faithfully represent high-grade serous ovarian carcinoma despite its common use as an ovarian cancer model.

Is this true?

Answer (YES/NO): NO